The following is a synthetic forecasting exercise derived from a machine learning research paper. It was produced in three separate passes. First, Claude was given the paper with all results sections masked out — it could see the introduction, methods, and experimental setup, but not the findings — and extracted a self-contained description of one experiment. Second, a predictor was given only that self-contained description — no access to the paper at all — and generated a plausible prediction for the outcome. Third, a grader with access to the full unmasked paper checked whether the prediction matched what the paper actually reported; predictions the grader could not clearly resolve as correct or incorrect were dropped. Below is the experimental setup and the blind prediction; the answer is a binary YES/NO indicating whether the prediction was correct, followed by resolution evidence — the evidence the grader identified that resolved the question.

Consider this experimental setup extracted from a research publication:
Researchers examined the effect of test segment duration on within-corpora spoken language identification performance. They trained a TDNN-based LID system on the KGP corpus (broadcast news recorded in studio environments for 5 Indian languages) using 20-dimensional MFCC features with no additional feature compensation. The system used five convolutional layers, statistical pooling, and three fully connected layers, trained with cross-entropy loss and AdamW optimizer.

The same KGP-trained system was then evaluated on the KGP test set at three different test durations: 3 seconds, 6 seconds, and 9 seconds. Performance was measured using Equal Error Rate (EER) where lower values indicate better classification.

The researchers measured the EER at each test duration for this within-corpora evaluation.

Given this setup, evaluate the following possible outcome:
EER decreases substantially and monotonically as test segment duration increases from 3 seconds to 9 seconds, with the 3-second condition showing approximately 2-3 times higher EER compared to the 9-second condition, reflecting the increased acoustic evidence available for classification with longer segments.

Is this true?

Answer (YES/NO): NO